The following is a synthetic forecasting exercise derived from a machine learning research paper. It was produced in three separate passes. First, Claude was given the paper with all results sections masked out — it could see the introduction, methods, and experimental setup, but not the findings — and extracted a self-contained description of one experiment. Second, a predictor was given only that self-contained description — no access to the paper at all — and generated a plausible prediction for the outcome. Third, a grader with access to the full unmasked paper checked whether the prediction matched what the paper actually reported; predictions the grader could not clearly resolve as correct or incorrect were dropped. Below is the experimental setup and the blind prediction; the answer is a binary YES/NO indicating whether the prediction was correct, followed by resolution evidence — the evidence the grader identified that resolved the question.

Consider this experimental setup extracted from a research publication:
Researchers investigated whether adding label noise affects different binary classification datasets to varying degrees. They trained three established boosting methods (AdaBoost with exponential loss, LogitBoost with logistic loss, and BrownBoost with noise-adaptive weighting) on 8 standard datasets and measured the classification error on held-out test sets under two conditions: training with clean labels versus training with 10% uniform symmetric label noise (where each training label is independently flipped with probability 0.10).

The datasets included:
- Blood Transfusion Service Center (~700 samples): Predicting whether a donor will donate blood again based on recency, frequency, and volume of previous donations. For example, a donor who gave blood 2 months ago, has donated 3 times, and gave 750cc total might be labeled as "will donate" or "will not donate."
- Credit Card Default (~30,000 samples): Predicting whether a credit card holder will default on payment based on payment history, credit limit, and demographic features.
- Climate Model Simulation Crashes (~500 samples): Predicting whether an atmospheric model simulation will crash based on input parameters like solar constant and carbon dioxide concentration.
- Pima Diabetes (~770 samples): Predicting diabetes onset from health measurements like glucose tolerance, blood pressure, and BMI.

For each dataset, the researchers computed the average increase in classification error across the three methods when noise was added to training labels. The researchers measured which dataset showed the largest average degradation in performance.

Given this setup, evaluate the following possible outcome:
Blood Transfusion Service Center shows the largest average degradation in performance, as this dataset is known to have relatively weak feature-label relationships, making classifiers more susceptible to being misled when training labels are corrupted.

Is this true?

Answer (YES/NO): NO